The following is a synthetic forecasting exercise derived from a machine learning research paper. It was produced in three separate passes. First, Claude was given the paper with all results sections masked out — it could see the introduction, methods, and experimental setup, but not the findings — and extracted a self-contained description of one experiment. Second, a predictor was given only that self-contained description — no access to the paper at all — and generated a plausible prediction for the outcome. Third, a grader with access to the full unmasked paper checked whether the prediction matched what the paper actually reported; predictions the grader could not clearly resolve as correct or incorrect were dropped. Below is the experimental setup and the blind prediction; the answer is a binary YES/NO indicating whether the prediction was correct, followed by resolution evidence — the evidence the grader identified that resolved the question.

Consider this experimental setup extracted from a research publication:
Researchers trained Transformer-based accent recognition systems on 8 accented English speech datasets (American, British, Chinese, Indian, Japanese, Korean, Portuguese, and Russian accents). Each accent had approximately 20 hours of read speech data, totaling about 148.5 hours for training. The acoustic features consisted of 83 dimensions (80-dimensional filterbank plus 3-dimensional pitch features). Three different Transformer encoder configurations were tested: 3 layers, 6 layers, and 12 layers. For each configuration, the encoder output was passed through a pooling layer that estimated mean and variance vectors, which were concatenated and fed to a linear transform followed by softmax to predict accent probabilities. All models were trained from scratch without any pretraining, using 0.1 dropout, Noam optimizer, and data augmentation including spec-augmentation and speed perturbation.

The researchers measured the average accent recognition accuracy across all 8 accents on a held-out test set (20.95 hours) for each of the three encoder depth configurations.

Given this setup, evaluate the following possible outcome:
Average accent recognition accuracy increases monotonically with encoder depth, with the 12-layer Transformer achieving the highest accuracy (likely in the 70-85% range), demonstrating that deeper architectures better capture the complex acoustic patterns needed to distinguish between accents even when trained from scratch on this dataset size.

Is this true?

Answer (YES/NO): NO